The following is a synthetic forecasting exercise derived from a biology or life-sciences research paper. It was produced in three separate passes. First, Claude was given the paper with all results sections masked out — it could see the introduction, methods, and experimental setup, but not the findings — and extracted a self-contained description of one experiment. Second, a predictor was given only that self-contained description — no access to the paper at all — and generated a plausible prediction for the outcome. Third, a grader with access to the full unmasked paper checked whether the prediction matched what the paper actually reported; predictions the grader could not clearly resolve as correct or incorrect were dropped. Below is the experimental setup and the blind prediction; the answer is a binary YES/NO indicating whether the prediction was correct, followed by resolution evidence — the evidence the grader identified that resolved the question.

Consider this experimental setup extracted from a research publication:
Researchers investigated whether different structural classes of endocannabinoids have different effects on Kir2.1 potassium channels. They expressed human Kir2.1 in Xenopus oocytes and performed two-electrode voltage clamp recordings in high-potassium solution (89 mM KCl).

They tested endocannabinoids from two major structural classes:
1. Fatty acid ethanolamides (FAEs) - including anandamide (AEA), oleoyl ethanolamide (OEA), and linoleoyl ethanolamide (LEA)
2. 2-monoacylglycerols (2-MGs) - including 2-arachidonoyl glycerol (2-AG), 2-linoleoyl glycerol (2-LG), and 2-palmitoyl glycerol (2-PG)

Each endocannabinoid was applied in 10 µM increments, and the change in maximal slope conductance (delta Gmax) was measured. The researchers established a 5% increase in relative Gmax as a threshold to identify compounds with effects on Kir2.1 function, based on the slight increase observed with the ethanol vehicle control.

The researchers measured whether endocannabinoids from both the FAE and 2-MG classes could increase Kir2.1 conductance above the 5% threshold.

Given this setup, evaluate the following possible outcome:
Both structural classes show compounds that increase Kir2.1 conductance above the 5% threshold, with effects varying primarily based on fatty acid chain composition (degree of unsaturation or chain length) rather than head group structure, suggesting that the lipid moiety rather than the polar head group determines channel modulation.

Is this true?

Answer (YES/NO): NO